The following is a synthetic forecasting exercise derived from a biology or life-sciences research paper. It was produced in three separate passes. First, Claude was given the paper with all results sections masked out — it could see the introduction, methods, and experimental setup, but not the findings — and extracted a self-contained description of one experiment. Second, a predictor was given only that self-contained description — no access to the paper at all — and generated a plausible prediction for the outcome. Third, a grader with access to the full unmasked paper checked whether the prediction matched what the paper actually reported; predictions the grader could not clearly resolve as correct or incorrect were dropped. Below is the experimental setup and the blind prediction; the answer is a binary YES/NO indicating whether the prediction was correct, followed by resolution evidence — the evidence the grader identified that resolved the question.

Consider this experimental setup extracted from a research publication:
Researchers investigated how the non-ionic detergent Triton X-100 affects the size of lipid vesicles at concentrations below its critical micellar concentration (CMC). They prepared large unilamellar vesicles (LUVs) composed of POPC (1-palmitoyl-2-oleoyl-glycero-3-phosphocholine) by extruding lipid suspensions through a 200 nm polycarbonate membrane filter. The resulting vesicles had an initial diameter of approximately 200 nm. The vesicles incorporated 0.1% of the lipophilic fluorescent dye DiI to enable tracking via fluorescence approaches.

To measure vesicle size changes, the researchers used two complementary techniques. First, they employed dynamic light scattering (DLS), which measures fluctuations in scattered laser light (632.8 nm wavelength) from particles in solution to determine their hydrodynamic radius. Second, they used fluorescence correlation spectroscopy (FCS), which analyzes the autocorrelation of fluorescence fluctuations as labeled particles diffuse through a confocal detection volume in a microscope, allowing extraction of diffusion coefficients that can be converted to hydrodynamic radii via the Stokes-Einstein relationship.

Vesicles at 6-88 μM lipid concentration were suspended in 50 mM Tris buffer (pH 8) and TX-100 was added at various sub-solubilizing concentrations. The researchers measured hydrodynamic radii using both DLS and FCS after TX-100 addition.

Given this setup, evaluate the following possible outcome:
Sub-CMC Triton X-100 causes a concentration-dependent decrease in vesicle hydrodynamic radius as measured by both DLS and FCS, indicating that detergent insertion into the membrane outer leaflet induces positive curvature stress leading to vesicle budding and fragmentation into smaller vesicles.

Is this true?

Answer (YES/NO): NO